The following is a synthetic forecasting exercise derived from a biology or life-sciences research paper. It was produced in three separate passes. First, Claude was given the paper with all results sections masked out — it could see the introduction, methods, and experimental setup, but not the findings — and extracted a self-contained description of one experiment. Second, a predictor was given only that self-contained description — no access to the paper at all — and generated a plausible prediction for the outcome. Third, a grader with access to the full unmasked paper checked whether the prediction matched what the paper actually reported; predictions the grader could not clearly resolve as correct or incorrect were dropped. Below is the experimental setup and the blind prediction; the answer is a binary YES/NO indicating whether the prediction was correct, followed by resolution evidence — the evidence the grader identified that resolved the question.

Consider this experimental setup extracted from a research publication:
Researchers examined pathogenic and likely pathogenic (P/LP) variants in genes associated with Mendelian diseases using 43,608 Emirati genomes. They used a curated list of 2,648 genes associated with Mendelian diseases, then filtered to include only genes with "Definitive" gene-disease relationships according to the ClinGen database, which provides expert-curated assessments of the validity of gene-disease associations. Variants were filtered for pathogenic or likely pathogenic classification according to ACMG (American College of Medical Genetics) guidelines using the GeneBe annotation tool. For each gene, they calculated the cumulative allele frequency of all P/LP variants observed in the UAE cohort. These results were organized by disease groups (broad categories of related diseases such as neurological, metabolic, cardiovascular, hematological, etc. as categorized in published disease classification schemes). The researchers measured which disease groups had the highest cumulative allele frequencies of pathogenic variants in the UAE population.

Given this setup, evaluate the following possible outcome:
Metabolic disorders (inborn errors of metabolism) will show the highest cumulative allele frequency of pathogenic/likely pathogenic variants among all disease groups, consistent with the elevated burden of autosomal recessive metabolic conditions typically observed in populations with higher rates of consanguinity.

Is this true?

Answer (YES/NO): NO